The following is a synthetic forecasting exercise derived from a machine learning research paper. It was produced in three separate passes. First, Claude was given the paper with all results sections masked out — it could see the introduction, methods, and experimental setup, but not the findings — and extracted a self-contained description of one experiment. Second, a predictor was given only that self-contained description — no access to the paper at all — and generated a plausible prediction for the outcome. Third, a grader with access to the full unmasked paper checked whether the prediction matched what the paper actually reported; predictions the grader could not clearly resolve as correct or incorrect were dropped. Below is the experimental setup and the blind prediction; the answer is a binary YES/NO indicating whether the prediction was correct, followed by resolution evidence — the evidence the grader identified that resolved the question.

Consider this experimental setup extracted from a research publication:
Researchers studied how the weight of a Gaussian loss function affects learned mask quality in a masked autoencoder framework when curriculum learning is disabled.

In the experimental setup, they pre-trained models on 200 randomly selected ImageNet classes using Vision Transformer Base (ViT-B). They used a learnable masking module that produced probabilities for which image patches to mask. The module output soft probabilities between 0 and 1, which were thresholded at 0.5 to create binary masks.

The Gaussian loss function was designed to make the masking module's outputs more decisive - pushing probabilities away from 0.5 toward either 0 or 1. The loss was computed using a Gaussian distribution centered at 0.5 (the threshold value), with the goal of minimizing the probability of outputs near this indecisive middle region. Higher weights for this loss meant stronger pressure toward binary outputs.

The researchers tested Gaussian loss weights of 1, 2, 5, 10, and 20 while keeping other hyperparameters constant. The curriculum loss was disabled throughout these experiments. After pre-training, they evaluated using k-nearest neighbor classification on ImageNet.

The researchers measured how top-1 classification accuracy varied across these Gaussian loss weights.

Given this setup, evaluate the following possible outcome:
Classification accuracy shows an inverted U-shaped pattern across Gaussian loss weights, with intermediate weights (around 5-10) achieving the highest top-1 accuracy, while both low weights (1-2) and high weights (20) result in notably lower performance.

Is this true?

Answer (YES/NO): NO